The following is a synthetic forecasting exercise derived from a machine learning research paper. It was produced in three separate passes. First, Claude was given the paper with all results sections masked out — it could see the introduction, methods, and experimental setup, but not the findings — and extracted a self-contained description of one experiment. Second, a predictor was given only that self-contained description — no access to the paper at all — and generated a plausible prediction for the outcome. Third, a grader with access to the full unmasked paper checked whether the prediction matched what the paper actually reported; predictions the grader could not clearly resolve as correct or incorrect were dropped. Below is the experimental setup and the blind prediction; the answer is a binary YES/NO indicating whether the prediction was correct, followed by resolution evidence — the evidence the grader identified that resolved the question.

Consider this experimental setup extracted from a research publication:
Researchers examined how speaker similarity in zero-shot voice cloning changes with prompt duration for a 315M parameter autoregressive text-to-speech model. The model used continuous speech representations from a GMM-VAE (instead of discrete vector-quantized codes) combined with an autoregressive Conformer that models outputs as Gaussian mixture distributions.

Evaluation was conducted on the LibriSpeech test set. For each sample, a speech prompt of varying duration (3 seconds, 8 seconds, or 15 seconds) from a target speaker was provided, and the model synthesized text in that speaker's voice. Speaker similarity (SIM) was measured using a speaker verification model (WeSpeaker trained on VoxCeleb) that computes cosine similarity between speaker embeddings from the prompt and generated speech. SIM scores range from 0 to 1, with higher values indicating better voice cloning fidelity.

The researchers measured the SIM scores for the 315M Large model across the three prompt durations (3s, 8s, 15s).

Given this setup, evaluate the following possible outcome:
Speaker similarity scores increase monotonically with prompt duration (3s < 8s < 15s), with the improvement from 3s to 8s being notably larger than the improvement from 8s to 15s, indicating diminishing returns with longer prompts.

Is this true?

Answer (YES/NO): NO